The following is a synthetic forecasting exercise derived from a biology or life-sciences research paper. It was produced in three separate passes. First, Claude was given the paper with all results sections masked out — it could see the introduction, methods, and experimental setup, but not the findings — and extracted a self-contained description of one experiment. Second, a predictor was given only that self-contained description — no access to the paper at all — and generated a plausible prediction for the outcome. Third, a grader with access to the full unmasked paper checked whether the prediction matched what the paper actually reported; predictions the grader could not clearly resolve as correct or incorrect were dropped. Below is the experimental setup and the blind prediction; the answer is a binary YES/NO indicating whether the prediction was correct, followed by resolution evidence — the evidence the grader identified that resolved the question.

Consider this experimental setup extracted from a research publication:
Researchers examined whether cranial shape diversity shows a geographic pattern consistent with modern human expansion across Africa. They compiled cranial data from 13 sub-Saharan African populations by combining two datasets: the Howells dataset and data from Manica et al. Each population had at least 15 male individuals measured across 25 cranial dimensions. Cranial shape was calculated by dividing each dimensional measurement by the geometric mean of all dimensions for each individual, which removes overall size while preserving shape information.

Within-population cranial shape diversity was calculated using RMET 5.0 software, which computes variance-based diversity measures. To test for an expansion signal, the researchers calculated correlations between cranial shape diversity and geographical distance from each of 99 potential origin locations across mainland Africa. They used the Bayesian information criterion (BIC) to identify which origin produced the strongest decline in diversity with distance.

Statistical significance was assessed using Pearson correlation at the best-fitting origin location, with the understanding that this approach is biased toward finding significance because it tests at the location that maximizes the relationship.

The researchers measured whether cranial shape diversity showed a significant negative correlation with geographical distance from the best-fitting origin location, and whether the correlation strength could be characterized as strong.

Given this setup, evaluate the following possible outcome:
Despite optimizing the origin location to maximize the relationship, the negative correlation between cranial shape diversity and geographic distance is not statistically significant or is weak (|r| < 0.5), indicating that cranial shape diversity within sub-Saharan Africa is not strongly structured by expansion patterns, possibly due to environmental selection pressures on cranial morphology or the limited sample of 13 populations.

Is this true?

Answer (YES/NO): NO